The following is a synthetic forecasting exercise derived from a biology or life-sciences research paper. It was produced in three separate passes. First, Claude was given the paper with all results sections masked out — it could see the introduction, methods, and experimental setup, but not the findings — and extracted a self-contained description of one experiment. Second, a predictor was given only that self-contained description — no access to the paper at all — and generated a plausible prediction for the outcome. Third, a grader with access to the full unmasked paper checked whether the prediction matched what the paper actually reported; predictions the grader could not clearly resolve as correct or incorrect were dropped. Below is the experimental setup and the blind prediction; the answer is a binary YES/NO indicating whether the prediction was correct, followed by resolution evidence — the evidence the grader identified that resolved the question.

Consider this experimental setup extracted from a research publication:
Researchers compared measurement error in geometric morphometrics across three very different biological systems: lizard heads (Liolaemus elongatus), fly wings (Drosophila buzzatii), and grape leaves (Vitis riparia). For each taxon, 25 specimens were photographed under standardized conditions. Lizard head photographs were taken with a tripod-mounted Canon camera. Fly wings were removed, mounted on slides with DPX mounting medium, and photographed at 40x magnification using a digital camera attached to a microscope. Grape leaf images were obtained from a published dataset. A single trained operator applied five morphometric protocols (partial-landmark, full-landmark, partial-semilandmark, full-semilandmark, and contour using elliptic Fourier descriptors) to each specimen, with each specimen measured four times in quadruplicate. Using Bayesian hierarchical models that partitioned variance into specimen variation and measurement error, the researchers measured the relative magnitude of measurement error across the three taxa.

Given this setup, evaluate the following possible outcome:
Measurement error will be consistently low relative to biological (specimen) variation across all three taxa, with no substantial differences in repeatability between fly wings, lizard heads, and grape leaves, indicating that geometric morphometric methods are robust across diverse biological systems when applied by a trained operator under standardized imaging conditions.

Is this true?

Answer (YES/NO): NO